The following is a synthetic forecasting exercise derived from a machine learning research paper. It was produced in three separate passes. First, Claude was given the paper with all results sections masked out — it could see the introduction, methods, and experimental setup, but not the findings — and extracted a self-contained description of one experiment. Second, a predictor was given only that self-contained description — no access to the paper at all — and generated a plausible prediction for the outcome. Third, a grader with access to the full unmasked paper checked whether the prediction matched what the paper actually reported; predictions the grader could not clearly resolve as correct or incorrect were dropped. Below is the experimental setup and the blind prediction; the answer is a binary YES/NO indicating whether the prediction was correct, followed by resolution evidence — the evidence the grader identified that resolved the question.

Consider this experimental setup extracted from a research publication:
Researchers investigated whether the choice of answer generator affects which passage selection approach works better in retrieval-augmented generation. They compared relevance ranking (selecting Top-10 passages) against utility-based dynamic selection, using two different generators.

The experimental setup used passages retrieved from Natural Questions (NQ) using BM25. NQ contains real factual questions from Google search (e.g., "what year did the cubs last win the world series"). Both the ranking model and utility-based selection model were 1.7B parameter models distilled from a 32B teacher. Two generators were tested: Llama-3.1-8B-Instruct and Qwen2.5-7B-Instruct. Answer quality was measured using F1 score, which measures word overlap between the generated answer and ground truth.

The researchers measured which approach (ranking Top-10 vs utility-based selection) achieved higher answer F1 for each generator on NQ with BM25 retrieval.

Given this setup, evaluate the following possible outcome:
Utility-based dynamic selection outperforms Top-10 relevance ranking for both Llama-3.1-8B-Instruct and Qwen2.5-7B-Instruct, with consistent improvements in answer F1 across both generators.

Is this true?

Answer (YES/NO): NO